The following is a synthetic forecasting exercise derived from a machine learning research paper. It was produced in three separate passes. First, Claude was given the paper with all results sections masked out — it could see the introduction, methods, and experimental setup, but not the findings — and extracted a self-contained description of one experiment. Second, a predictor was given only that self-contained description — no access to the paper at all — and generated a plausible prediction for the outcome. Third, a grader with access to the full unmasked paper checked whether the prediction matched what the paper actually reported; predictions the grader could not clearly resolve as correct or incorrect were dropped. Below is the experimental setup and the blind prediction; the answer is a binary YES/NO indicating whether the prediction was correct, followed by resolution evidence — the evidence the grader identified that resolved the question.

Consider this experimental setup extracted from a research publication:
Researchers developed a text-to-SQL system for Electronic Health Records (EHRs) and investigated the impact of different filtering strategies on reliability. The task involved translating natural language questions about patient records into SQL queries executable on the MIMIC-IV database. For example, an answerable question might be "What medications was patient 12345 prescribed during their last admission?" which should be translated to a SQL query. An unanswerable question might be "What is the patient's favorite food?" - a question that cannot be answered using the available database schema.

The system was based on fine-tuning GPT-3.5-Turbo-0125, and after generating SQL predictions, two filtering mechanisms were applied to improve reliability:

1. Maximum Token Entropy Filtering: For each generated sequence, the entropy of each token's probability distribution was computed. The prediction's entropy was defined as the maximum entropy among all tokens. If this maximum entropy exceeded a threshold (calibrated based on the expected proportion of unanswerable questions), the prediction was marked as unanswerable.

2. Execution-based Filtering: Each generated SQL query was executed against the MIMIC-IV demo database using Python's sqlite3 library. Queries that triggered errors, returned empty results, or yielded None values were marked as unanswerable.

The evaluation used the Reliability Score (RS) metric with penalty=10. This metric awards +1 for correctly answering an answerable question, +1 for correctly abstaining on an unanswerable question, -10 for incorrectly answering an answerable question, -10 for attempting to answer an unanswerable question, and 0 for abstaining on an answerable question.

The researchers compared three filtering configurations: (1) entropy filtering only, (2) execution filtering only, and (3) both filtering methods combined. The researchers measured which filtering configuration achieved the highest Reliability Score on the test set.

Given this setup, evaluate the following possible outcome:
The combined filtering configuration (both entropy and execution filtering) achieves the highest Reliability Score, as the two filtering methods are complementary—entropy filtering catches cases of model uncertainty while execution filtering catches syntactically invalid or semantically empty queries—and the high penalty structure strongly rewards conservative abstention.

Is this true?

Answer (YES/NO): YES